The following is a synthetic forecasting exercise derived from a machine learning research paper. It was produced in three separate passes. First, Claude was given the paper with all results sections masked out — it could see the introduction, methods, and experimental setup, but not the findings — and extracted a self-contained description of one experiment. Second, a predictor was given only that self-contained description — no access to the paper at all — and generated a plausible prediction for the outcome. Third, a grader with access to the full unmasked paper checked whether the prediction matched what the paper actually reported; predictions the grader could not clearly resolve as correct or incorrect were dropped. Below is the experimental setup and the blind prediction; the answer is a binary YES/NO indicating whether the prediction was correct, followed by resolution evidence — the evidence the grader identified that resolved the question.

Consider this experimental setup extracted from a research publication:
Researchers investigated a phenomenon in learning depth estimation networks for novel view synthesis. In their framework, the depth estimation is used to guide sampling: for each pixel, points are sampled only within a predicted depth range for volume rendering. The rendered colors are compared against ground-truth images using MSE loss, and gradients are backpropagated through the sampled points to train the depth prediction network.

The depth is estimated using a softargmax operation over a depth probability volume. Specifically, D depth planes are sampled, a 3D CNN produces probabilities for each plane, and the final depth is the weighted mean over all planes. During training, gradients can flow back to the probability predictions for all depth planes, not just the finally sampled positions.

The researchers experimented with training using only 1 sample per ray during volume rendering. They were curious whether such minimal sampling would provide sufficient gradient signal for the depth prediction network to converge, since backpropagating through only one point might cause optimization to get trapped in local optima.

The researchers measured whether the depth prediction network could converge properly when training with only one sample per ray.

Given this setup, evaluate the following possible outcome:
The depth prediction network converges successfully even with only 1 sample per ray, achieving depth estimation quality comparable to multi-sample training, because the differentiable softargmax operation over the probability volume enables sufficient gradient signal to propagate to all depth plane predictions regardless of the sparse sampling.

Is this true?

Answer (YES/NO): YES